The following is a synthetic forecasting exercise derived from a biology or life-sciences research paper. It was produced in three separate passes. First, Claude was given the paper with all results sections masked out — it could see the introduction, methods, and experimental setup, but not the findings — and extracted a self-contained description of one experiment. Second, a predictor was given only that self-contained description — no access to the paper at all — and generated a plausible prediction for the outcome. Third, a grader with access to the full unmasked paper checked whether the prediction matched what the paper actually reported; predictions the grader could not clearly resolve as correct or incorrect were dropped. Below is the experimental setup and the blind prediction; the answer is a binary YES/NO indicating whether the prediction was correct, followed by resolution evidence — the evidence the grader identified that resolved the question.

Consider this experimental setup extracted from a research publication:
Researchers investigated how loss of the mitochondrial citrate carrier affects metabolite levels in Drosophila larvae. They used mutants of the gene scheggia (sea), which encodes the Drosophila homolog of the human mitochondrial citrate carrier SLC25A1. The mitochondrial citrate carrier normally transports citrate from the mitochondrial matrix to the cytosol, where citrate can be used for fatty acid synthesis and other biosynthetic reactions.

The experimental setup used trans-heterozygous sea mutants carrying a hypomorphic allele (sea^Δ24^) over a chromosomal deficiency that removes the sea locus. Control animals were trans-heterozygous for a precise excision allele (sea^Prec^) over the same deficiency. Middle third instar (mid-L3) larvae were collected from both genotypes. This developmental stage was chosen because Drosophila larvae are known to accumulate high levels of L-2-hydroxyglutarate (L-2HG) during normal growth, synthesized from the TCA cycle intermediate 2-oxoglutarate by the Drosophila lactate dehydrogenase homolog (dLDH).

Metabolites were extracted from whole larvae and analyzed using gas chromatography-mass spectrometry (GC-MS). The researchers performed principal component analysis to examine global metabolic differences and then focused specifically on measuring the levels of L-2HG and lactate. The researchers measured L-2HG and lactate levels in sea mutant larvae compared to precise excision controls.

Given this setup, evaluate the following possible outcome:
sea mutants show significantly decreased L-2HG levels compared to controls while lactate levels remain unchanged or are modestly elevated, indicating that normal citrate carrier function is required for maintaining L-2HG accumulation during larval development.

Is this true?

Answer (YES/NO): NO